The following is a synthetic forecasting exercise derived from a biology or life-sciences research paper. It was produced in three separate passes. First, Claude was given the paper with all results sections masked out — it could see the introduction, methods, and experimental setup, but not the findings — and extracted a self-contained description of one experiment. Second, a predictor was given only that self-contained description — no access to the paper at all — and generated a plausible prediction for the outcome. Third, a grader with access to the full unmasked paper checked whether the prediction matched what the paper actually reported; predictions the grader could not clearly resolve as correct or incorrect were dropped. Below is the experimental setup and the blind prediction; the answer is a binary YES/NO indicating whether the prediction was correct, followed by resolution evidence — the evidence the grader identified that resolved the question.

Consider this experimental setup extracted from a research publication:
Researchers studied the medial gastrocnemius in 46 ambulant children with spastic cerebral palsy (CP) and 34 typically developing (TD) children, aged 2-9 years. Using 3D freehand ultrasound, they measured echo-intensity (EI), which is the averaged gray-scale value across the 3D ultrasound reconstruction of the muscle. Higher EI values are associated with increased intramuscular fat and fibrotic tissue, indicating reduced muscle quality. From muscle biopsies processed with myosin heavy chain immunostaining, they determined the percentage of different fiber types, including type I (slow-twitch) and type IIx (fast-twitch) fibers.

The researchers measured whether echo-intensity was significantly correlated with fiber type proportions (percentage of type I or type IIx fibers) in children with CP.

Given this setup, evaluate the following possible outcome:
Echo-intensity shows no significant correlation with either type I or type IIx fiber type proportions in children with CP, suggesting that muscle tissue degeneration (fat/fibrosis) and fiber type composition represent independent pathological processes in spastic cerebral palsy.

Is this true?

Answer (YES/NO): YES